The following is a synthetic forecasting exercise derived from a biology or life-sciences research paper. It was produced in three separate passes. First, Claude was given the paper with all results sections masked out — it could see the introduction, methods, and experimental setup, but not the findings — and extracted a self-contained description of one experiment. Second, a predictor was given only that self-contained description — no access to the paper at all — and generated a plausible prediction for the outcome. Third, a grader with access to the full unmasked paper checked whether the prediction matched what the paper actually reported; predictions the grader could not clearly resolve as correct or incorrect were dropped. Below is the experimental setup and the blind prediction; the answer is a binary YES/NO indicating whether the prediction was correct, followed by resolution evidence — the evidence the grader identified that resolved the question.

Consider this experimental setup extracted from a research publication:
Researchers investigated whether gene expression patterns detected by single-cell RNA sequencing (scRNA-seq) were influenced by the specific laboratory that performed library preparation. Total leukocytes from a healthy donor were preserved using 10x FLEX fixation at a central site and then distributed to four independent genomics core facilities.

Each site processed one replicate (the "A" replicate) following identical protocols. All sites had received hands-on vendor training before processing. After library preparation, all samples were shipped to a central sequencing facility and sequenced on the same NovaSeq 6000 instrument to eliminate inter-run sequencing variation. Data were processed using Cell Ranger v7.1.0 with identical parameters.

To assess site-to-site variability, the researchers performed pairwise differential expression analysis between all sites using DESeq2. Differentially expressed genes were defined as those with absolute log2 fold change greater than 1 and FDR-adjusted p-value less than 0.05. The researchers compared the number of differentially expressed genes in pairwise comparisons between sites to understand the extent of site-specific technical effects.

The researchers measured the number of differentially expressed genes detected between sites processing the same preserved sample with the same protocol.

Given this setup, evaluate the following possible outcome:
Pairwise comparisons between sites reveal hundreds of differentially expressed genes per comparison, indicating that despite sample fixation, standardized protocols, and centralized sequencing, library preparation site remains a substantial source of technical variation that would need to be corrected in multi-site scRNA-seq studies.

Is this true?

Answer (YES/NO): NO